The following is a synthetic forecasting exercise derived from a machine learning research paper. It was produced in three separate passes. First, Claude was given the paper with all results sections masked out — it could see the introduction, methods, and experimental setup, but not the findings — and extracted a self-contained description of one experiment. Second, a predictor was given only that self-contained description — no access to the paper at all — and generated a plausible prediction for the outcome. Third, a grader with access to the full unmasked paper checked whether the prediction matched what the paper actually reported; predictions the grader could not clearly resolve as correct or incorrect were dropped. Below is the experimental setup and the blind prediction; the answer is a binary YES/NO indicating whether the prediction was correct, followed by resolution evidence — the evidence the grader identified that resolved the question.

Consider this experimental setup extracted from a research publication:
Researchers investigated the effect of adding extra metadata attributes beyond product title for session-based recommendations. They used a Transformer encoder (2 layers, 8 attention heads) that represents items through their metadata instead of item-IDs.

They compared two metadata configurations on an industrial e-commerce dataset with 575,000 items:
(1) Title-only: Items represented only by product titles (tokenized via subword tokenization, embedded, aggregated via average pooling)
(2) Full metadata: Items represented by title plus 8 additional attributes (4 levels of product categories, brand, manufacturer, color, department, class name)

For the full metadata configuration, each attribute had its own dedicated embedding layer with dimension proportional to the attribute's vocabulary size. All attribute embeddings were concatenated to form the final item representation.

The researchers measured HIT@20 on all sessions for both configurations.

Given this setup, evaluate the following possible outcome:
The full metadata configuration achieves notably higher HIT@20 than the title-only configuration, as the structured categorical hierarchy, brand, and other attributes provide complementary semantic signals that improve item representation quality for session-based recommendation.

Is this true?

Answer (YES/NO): YES